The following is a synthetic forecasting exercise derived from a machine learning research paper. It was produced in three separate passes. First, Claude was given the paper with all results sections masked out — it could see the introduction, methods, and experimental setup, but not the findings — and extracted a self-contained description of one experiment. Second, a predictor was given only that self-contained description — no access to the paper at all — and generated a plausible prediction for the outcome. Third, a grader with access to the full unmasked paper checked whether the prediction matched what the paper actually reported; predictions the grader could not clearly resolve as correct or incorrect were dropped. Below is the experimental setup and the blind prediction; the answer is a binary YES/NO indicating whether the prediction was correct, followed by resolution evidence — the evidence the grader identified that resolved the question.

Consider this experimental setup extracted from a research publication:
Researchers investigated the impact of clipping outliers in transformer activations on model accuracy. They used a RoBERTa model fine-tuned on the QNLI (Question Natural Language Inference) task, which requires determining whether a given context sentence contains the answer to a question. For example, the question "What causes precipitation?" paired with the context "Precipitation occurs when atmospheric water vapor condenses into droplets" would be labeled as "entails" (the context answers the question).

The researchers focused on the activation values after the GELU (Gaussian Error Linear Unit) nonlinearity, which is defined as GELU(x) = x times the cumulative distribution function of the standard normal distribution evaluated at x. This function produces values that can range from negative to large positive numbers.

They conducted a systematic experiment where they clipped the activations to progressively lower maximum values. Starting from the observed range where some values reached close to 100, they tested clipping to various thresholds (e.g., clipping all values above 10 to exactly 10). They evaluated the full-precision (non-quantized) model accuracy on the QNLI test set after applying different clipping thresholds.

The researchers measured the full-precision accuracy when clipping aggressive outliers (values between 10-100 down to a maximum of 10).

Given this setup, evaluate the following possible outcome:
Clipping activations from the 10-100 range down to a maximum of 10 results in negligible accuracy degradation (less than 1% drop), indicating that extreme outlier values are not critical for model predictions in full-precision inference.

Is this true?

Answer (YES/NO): YES